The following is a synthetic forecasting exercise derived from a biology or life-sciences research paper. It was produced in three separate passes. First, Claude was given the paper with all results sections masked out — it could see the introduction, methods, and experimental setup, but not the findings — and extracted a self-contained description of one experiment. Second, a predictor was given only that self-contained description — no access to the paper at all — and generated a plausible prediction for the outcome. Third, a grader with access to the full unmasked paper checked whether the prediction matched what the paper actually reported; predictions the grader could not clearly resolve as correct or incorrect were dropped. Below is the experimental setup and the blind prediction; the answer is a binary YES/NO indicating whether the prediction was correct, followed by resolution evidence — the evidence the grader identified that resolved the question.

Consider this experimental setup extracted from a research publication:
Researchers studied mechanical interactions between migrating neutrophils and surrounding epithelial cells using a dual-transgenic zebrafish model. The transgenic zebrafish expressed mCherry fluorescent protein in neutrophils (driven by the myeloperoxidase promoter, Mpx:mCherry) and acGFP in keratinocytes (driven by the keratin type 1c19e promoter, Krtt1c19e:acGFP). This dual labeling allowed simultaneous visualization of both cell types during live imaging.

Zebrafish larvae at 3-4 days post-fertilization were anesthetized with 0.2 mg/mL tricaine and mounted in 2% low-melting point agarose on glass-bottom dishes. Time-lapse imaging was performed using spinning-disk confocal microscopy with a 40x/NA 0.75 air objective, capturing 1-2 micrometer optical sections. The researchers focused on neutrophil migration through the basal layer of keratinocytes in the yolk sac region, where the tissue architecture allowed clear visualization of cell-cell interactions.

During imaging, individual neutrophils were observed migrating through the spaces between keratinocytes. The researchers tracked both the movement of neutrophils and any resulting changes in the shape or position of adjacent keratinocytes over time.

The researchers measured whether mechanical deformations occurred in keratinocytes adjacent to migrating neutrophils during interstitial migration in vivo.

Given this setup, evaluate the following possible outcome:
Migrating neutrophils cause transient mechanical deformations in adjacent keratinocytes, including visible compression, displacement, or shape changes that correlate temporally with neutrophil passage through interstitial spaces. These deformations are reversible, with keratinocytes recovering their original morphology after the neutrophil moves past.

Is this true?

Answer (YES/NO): YES